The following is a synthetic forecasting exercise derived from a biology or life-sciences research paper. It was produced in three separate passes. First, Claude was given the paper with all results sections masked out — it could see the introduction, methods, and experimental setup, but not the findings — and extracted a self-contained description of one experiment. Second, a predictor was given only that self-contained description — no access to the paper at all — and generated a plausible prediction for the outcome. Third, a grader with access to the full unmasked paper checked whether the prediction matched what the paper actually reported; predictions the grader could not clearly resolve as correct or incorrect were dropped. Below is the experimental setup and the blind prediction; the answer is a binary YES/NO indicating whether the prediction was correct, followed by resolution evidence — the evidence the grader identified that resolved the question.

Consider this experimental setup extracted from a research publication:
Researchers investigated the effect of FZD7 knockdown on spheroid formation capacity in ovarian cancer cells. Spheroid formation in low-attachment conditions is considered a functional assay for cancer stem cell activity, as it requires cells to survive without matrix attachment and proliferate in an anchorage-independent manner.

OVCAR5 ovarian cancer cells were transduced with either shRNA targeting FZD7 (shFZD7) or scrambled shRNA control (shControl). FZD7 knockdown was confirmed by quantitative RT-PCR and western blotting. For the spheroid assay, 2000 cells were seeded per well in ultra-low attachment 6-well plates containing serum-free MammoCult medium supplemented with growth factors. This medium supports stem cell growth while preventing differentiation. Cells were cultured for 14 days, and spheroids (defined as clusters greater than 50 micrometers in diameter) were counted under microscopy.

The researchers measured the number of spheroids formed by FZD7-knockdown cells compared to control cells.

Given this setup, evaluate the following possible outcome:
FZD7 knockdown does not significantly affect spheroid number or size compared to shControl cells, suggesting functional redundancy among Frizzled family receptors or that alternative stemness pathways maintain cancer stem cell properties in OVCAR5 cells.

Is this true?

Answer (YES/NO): NO